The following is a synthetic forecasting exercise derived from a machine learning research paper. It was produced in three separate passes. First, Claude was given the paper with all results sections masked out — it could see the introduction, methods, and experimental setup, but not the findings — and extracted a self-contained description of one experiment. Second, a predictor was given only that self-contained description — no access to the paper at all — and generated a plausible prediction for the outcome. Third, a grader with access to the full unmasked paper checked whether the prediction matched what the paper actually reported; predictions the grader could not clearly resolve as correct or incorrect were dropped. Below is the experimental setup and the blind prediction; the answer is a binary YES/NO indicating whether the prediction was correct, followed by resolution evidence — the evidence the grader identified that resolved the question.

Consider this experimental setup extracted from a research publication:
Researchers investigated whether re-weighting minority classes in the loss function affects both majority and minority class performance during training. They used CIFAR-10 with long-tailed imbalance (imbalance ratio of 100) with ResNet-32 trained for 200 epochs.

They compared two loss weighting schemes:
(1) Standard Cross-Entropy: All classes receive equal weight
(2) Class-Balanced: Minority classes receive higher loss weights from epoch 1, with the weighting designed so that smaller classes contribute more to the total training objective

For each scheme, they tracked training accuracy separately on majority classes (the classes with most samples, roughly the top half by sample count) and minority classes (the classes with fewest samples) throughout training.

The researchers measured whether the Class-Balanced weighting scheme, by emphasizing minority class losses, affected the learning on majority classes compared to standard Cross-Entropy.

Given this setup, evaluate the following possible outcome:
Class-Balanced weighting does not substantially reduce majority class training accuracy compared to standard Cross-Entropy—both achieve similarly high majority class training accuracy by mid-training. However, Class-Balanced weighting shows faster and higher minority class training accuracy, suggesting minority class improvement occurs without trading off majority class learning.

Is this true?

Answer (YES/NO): NO